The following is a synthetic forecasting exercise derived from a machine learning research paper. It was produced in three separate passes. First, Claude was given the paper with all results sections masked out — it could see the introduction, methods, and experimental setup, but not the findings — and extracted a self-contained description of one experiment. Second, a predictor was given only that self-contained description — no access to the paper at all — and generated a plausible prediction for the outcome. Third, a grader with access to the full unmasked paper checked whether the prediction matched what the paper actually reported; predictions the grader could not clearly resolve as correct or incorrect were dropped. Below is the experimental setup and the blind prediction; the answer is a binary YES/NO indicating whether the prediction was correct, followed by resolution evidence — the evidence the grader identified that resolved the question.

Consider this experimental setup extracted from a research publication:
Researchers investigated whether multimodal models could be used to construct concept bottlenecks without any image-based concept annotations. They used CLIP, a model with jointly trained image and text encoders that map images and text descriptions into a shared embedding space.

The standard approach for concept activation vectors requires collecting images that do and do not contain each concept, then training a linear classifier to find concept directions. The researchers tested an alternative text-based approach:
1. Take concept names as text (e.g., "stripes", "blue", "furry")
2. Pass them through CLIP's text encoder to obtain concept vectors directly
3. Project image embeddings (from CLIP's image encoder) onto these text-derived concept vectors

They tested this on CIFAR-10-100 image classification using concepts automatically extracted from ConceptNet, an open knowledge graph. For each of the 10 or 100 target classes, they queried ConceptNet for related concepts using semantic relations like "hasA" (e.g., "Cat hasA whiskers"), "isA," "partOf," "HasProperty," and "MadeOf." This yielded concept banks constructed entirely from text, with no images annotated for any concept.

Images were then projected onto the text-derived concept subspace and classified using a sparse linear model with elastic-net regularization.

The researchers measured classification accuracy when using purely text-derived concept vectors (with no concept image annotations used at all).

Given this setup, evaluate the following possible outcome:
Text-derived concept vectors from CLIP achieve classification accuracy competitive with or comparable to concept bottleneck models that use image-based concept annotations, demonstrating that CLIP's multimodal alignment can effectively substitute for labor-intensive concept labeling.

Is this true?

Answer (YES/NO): YES